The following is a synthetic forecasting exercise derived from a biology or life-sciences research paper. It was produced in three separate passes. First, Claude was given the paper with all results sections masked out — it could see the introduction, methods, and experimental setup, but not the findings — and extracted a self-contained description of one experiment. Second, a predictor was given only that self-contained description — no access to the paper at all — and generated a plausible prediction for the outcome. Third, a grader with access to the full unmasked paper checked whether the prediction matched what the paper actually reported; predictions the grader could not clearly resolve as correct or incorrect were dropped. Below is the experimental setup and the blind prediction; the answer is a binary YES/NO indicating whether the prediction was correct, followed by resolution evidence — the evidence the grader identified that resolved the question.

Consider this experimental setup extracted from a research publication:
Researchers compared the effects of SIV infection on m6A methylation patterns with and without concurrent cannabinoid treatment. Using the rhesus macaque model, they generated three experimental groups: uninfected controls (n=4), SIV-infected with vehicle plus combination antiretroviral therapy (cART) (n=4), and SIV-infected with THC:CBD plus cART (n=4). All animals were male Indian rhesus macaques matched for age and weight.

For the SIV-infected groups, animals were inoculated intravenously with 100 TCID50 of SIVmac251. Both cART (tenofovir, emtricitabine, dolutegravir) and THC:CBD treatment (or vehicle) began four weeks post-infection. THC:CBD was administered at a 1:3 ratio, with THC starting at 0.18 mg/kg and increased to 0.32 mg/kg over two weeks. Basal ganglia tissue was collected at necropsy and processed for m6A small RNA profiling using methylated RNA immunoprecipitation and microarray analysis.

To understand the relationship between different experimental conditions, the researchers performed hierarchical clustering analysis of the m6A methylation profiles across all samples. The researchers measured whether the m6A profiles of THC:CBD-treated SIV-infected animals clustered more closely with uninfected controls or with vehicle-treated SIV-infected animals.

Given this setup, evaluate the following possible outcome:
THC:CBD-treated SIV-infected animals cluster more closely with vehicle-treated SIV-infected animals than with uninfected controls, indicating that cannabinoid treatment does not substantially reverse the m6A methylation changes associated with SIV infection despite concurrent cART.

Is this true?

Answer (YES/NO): YES